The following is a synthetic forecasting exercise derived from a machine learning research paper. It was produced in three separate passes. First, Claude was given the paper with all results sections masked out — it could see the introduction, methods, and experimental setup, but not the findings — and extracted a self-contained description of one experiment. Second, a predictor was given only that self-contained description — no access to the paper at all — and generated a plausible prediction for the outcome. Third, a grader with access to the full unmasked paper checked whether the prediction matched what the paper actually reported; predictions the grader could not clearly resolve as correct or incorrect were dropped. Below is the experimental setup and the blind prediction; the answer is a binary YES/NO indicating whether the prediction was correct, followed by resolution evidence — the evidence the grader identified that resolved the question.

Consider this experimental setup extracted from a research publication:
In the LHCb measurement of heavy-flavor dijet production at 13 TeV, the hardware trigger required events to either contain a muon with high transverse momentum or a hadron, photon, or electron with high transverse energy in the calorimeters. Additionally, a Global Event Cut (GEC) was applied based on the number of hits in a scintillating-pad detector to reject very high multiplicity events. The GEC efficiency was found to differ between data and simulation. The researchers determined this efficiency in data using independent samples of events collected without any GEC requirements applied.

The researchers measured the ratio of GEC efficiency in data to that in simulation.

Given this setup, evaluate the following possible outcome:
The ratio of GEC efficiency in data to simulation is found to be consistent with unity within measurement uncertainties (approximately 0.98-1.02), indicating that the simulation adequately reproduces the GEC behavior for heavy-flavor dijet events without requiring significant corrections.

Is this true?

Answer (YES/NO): NO